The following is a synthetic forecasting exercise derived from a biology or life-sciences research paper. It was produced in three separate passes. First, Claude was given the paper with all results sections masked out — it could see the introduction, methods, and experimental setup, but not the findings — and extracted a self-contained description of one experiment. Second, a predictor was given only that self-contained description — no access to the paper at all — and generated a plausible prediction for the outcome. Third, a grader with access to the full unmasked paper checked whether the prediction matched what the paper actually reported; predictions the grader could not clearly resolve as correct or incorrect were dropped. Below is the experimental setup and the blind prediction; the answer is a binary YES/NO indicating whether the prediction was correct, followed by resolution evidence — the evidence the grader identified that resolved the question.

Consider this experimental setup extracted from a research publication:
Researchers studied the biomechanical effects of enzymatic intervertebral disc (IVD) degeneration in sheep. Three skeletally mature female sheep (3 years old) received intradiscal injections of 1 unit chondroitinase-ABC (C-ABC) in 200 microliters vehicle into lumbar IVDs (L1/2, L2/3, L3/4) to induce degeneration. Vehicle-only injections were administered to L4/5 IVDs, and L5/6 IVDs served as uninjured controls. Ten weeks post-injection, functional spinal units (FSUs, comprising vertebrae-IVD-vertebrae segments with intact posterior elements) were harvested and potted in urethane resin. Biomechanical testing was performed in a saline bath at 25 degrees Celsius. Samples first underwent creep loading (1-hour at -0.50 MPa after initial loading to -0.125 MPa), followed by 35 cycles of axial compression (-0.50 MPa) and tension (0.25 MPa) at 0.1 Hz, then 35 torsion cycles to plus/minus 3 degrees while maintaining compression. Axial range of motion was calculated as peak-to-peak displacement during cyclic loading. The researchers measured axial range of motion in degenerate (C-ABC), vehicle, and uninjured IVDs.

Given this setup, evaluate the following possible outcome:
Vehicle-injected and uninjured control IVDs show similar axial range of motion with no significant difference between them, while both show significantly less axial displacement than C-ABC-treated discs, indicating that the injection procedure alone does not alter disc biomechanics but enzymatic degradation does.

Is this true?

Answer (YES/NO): NO